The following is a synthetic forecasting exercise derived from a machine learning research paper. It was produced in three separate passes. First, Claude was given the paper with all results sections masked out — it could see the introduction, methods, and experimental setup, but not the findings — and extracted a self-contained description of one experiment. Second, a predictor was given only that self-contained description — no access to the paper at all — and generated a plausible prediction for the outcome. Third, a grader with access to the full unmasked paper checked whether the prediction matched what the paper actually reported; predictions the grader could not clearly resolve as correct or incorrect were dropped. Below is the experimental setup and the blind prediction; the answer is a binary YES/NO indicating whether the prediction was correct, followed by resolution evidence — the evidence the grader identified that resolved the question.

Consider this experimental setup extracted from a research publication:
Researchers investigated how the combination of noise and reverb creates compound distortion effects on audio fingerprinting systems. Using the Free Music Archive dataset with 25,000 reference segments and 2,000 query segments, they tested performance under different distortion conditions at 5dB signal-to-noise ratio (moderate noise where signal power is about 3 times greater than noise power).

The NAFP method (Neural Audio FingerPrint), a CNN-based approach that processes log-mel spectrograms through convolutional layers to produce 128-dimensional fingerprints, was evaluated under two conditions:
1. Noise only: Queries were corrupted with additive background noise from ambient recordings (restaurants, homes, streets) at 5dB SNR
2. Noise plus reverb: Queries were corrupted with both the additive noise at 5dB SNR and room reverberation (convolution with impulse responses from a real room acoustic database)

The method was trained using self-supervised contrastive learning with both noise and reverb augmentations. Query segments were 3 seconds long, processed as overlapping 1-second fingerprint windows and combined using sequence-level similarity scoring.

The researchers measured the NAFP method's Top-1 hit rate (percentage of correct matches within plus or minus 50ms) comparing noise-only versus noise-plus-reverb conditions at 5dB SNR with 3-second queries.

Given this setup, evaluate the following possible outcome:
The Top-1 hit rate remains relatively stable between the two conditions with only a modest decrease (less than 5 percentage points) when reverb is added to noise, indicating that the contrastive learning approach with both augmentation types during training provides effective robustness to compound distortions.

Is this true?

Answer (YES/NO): NO